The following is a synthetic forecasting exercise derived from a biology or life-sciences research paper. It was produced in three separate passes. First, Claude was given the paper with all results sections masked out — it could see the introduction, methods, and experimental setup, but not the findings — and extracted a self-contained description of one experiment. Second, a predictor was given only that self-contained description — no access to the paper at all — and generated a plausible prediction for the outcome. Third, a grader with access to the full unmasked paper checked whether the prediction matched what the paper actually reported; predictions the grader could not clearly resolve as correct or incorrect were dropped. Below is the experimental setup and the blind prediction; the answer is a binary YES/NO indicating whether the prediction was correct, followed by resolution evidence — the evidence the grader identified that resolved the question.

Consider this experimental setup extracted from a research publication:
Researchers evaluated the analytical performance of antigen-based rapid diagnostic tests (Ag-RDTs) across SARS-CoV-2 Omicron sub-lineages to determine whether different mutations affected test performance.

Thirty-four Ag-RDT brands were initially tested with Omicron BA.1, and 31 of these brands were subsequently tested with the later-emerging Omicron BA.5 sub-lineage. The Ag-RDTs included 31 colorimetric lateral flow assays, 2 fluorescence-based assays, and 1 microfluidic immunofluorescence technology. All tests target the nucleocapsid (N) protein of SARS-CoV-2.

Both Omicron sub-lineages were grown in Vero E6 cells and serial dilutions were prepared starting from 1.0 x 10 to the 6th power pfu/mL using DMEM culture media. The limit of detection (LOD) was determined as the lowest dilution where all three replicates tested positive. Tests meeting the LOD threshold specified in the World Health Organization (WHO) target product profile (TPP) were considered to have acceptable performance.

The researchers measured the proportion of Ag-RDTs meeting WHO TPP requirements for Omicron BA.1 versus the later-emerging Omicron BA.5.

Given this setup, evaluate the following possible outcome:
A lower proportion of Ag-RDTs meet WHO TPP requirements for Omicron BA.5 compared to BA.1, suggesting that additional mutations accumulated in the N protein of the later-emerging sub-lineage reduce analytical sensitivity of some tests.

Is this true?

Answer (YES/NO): NO